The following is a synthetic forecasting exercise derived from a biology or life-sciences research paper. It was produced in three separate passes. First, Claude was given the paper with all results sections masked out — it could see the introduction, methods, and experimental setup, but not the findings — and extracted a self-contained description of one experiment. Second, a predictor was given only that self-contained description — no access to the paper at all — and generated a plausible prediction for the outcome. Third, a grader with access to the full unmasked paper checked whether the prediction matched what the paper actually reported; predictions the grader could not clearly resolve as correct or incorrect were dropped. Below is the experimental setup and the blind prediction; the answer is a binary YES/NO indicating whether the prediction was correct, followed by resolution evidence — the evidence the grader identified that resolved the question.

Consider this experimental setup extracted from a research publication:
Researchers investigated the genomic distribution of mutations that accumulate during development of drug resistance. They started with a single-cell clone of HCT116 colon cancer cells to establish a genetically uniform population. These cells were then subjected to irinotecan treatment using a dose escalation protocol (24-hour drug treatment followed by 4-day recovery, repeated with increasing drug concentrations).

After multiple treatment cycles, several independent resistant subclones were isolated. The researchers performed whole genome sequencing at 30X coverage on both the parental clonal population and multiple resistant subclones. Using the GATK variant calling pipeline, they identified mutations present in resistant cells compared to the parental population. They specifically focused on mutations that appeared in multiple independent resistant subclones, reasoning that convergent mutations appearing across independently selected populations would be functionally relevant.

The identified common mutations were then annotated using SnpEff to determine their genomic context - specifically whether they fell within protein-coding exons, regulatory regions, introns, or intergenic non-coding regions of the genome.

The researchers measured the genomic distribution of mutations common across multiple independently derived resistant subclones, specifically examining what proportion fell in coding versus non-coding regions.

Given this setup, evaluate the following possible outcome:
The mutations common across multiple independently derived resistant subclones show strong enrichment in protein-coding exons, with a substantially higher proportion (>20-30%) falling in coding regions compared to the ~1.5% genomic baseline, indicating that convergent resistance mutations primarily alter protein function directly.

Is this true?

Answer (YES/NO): NO